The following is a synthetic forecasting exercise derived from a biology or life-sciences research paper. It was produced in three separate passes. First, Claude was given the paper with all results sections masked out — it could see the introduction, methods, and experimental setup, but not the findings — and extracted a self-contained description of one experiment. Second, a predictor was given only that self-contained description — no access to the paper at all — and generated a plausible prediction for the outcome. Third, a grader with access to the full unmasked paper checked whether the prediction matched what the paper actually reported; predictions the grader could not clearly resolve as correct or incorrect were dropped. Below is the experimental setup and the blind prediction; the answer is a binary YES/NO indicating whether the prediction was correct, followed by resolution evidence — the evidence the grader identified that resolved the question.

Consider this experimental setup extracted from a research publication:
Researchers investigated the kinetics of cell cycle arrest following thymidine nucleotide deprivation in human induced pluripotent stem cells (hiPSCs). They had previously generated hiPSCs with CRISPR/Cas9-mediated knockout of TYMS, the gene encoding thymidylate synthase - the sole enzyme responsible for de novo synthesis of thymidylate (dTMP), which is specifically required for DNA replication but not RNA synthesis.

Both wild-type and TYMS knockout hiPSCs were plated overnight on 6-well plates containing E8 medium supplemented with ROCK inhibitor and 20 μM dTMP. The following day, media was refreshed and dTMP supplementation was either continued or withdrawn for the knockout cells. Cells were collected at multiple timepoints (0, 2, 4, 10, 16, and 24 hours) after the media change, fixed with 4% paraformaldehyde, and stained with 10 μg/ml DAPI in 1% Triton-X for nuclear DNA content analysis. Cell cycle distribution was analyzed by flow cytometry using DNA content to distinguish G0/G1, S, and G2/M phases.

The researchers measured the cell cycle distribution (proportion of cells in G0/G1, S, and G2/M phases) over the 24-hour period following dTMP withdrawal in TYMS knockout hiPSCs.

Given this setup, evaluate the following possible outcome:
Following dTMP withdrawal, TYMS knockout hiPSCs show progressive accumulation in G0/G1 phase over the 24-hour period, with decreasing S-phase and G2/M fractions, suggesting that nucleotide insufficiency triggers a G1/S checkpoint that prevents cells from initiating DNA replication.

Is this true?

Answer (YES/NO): NO